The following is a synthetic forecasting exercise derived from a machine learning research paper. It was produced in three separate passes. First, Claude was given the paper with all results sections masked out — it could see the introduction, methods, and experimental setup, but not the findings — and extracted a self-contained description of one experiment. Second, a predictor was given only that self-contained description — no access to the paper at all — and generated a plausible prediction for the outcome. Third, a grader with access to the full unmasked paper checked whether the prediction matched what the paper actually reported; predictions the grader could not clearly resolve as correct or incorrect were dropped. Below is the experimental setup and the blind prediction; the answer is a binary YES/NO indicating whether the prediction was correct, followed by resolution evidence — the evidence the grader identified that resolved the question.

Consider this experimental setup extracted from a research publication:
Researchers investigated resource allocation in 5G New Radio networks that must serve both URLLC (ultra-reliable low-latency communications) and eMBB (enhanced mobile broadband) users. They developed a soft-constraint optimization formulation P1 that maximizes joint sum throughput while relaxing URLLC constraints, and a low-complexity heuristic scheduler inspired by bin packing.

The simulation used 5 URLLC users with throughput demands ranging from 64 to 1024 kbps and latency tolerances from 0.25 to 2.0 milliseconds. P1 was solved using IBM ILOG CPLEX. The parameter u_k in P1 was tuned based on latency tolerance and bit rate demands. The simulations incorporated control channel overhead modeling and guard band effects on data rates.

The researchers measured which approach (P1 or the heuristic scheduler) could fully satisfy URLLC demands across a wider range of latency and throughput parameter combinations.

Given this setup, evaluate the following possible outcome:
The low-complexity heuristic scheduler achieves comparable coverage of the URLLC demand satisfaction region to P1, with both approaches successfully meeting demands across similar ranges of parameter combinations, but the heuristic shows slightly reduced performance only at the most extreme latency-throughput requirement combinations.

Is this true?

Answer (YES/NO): NO